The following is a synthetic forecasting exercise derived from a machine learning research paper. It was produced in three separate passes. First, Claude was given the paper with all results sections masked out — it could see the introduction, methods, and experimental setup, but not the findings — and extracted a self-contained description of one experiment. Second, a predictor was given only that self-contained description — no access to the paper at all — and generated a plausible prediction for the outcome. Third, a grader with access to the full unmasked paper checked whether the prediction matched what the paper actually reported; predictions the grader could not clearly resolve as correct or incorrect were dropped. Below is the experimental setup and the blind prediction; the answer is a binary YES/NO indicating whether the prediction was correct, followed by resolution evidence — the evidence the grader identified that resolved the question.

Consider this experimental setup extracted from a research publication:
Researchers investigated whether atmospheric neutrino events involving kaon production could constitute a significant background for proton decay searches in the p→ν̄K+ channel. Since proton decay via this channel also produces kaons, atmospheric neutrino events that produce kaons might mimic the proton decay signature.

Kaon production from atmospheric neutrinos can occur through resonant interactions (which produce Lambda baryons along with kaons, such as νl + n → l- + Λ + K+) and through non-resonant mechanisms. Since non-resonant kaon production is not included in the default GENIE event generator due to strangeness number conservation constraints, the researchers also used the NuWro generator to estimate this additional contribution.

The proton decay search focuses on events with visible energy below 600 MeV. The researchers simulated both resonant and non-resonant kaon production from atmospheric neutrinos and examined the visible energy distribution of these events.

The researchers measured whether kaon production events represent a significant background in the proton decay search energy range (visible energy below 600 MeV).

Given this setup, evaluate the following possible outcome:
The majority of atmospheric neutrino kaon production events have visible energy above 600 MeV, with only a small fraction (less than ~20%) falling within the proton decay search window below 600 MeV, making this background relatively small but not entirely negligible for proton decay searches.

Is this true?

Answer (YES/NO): NO